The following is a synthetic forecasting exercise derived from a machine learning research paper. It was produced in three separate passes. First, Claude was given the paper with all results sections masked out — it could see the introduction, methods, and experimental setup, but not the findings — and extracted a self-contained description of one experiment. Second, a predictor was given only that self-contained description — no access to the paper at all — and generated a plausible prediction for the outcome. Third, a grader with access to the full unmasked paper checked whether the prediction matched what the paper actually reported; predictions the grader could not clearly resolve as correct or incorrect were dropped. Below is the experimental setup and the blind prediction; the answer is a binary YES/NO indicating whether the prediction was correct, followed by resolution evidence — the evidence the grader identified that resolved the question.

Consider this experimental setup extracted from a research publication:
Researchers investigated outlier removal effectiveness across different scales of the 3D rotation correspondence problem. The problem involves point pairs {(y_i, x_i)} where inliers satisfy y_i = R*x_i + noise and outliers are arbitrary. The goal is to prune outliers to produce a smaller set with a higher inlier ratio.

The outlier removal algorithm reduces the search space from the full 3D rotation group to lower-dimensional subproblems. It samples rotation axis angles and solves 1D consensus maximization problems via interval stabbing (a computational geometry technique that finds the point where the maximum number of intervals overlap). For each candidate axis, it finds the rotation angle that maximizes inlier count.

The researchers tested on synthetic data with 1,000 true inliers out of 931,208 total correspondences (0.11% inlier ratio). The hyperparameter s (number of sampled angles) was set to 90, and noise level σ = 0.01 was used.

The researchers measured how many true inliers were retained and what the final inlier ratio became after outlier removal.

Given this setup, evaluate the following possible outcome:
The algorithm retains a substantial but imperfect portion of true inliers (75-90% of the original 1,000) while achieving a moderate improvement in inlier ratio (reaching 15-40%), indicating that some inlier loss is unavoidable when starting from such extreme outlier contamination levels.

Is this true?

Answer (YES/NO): NO